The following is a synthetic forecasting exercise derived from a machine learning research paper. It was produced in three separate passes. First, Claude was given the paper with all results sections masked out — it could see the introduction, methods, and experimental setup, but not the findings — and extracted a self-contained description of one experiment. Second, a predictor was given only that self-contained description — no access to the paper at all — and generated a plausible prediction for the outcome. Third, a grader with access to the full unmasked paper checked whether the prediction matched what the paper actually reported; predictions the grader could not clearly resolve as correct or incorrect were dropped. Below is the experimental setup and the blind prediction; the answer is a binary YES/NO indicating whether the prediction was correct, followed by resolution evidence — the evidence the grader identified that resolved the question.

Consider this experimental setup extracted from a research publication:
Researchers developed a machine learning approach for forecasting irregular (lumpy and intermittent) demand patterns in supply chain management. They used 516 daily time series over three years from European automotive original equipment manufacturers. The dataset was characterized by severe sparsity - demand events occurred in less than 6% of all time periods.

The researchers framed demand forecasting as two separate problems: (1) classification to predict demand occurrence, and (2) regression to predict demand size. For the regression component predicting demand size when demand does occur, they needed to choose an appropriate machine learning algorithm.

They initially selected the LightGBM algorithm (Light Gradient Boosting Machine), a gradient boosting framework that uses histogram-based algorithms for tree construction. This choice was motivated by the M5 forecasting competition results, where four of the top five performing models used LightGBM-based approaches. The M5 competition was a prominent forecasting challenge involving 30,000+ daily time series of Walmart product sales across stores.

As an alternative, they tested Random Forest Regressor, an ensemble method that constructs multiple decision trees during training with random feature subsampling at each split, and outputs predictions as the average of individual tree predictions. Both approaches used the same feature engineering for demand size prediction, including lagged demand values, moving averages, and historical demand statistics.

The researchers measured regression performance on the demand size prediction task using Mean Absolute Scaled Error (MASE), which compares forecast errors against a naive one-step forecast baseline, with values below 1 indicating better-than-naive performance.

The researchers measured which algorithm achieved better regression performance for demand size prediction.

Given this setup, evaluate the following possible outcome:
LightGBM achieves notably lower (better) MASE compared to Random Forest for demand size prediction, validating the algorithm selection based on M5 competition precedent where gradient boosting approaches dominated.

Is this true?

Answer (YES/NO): NO